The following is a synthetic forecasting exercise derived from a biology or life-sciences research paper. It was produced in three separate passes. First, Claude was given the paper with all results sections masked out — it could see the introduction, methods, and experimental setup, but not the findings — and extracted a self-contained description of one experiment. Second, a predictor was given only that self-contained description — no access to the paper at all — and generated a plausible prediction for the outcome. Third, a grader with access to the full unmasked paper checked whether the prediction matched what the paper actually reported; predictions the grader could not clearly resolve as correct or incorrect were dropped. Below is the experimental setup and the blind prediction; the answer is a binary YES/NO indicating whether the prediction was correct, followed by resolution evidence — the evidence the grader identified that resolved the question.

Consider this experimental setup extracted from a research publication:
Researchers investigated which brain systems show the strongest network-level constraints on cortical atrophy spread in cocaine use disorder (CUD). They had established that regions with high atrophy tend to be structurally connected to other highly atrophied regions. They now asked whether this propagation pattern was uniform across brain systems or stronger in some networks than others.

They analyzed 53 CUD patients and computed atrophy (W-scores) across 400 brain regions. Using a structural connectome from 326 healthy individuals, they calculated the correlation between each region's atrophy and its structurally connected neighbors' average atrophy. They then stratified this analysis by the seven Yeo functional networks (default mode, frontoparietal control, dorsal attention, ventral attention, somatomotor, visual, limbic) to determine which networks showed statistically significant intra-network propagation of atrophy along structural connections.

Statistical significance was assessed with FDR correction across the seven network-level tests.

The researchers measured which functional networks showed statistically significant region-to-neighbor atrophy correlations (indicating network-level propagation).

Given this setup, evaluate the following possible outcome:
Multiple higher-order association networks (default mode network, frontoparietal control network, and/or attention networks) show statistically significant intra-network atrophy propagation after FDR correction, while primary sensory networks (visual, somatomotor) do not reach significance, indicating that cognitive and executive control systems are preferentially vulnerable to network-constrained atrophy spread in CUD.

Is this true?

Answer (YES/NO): NO